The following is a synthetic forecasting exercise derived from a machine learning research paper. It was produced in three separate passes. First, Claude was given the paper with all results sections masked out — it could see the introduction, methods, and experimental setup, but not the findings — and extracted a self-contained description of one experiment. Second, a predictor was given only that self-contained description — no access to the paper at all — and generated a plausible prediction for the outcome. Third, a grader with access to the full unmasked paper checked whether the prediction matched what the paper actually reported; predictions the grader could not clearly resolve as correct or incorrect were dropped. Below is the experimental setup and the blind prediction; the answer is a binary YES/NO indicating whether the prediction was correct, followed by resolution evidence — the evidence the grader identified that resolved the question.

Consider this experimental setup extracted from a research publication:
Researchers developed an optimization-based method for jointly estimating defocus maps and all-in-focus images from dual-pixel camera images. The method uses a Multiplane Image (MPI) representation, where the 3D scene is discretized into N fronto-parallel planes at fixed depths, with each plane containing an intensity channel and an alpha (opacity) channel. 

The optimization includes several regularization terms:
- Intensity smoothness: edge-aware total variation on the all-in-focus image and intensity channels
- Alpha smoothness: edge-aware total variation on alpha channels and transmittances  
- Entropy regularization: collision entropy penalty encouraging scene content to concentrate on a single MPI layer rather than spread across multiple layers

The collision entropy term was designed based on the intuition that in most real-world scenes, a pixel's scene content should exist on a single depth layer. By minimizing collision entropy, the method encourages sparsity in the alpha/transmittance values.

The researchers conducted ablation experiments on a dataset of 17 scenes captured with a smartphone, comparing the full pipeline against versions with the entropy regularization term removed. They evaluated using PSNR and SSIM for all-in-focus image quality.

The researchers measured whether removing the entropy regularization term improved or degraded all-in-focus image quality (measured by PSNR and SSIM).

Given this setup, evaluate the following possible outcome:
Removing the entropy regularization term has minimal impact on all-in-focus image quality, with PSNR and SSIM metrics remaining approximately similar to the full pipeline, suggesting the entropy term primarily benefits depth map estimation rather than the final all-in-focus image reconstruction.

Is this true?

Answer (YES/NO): NO